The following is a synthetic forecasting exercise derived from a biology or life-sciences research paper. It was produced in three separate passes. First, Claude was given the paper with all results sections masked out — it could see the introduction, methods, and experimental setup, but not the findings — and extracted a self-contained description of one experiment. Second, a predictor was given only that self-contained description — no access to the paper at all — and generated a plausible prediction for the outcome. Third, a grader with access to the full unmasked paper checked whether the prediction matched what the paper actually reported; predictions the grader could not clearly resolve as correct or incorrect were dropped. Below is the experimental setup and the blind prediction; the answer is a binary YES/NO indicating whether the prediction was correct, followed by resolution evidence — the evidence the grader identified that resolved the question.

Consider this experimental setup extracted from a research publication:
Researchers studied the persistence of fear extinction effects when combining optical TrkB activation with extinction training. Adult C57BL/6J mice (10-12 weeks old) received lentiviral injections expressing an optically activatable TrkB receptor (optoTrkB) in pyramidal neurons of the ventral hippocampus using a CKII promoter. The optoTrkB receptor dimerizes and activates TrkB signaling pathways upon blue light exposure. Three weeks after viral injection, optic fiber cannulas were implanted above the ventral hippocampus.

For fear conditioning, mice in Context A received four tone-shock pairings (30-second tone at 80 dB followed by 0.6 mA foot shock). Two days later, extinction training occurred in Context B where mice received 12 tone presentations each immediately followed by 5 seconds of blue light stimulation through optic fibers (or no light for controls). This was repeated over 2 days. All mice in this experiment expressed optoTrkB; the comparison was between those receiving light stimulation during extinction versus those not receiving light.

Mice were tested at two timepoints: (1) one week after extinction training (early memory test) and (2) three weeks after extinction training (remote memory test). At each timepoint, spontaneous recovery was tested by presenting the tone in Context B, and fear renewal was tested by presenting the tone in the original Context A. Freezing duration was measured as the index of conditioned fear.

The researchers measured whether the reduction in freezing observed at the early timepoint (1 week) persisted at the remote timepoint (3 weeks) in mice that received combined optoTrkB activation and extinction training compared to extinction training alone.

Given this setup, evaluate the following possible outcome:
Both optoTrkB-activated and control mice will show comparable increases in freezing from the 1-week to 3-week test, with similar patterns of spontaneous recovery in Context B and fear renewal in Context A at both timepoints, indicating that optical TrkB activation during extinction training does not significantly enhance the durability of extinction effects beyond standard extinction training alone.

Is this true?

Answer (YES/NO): NO